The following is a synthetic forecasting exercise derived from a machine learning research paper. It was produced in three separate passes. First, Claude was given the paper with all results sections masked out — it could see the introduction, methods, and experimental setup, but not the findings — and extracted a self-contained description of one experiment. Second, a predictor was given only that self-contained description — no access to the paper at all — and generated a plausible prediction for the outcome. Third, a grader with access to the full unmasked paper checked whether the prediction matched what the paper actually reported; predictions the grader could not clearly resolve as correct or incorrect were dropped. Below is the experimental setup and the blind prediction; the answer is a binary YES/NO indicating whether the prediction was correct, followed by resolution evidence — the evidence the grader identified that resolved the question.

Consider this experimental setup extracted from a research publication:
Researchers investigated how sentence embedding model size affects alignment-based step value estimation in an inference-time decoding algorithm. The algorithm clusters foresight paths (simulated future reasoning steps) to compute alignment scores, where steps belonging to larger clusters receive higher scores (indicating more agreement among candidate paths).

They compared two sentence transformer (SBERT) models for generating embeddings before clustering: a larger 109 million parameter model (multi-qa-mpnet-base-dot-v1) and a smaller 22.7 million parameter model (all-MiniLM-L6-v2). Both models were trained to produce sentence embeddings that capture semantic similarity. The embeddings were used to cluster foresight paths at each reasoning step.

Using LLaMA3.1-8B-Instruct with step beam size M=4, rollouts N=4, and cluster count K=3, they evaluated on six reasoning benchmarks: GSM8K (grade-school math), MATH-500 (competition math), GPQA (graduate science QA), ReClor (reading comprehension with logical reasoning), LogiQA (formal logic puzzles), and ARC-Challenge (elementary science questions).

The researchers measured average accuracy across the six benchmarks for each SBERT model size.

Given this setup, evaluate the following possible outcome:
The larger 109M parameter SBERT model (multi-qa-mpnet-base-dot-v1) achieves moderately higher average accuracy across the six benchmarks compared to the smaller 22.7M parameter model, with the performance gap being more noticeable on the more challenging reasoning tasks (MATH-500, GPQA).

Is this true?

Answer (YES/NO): NO